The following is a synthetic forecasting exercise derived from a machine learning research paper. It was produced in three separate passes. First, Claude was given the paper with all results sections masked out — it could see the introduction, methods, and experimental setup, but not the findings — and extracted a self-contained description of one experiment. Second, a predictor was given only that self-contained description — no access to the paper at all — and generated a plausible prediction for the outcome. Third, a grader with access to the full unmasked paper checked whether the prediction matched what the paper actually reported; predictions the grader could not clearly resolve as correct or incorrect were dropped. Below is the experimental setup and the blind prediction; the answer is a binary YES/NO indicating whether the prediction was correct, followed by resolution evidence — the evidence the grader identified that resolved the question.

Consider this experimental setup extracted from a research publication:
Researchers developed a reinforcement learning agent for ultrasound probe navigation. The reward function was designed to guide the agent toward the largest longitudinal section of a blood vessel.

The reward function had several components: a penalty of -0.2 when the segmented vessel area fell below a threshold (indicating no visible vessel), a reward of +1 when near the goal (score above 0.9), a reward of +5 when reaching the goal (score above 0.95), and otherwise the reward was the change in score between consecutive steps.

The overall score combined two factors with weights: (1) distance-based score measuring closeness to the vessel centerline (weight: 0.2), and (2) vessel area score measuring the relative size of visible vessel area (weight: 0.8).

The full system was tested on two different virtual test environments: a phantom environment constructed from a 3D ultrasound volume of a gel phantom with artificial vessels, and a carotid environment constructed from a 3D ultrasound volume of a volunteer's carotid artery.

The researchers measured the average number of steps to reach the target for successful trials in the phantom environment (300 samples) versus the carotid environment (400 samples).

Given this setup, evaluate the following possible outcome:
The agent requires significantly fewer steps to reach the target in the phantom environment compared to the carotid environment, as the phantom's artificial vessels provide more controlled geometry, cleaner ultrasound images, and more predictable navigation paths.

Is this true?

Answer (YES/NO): NO